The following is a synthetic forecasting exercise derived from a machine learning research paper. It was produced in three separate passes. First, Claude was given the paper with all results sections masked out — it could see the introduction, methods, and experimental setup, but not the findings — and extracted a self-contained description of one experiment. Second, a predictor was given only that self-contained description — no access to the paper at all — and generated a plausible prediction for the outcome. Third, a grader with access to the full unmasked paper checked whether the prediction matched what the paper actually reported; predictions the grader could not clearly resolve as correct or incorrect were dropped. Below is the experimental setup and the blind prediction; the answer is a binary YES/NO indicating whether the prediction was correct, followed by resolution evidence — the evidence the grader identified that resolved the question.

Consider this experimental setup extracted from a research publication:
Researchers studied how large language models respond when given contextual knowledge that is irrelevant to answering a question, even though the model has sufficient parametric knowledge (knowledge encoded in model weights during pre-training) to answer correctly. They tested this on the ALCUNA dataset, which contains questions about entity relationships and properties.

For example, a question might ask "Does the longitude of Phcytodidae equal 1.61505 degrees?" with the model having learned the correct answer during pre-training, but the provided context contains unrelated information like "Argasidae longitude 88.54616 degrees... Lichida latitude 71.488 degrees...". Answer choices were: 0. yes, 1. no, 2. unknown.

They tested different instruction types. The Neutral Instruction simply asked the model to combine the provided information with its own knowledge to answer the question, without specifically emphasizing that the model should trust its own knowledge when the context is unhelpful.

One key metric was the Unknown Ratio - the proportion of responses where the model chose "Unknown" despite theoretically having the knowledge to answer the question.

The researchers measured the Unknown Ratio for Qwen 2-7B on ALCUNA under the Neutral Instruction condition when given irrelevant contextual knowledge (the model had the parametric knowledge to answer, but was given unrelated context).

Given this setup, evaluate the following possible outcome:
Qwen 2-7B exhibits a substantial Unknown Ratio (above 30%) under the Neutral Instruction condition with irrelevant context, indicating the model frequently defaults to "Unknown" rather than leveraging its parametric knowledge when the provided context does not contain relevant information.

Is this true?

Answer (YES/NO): YES